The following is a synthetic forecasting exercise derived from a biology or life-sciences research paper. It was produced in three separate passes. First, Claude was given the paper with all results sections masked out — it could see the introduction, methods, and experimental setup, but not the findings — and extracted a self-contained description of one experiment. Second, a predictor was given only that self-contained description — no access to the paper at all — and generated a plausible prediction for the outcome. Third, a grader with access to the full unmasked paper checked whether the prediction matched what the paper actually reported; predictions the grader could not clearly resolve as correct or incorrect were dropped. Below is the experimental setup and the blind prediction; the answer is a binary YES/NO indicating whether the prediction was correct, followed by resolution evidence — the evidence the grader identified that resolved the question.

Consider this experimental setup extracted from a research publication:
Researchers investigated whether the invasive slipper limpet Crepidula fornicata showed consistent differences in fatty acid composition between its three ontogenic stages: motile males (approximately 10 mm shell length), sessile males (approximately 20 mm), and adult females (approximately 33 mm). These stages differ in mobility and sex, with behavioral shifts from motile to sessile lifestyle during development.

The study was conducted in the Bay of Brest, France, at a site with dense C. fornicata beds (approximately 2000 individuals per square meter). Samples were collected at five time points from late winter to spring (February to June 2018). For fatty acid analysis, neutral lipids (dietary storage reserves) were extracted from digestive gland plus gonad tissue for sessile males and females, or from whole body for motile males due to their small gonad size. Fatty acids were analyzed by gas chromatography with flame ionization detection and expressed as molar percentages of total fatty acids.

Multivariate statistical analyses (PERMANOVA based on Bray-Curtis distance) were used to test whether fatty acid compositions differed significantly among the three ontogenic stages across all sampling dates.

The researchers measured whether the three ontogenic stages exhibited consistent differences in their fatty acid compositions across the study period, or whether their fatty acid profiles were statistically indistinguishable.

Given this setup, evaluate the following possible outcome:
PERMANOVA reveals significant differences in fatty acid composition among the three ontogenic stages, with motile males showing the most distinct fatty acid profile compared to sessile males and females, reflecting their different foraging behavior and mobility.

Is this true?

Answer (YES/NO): NO